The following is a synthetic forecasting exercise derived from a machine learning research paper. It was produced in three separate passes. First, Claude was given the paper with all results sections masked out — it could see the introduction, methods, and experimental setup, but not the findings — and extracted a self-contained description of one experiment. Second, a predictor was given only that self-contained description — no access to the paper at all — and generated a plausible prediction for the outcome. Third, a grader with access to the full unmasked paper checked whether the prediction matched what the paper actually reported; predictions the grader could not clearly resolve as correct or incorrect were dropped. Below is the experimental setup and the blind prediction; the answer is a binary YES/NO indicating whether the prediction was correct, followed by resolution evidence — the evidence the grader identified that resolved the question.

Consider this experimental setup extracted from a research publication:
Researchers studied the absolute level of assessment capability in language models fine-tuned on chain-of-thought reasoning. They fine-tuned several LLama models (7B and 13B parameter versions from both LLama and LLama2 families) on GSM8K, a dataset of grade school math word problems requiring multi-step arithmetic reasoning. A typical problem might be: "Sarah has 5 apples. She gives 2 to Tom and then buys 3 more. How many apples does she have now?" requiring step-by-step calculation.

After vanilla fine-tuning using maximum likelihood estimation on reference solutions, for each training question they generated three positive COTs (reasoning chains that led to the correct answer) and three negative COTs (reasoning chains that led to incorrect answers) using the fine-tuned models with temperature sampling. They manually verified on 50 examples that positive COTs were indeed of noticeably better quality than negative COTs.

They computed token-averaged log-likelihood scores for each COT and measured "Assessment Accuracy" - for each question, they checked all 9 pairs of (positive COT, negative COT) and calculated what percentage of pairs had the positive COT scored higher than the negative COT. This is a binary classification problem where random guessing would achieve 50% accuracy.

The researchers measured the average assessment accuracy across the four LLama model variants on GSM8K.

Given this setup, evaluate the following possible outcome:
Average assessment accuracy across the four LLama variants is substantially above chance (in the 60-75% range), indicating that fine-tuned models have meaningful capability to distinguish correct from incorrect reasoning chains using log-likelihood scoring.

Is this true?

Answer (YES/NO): YES